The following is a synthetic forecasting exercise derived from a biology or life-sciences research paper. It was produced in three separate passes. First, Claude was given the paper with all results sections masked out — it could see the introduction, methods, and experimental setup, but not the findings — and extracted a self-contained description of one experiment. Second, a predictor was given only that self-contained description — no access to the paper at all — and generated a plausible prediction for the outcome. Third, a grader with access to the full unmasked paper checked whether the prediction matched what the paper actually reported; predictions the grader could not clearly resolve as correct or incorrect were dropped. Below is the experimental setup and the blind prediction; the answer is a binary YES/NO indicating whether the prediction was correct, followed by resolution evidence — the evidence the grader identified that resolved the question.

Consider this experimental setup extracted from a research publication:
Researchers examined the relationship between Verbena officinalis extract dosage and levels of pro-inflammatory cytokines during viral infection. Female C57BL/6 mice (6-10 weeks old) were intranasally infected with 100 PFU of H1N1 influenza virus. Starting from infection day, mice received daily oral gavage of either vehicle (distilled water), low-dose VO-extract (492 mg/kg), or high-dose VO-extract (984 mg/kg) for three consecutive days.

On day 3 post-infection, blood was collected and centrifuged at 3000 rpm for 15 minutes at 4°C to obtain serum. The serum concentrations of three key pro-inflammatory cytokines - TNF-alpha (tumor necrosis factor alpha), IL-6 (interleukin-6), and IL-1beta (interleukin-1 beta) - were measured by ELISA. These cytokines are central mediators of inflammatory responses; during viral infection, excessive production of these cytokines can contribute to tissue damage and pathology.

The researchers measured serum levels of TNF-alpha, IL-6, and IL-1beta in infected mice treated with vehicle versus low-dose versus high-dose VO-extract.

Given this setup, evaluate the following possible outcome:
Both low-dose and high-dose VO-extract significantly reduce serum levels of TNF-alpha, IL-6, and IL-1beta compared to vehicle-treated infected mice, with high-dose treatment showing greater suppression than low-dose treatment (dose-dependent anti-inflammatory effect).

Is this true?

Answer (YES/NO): NO